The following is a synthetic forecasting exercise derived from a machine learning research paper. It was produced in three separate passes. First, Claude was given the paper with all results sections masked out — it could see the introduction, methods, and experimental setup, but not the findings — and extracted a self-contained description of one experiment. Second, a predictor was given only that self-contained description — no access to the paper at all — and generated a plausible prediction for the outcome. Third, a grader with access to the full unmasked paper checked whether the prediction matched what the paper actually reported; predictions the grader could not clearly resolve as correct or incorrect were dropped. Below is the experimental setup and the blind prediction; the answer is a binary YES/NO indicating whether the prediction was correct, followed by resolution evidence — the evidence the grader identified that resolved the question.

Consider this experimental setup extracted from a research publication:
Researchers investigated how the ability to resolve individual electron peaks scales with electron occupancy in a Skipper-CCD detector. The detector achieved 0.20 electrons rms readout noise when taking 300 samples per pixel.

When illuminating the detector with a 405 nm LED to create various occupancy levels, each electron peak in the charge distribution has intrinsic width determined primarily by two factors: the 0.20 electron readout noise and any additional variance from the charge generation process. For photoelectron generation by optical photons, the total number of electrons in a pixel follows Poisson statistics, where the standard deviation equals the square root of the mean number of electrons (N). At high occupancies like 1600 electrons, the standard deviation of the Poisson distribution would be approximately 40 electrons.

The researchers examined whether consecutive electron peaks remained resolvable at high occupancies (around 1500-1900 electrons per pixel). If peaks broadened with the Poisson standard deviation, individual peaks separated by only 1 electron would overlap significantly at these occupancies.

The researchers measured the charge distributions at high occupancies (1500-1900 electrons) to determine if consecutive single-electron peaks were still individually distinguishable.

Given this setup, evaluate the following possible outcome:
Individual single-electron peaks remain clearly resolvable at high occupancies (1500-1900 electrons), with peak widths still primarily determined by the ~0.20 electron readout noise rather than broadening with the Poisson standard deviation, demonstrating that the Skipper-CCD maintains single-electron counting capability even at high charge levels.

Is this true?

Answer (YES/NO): YES